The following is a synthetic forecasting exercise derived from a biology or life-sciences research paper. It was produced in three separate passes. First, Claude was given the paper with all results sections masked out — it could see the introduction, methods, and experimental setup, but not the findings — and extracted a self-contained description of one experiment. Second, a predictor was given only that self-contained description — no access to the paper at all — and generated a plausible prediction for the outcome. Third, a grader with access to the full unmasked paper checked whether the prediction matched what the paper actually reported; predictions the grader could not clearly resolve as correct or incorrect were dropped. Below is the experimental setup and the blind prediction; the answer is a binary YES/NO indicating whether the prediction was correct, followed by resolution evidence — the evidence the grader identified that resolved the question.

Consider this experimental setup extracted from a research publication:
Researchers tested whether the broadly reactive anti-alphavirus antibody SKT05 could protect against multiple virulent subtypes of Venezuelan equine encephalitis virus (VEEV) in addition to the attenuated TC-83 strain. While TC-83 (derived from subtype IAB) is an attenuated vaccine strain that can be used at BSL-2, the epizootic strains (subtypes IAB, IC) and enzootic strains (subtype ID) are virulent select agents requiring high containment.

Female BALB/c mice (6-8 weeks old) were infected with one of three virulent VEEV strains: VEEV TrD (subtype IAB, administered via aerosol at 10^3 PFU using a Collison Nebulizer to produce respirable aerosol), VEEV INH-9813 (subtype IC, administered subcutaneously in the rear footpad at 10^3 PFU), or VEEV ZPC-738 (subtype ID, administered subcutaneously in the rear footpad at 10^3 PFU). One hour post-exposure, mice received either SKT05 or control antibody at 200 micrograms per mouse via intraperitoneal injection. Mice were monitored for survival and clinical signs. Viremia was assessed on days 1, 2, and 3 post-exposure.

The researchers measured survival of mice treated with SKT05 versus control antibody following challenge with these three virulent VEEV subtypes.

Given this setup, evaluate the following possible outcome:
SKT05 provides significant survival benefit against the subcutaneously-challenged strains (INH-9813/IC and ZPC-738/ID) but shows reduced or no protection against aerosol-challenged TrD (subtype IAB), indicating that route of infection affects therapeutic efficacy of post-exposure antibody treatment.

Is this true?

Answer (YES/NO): NO